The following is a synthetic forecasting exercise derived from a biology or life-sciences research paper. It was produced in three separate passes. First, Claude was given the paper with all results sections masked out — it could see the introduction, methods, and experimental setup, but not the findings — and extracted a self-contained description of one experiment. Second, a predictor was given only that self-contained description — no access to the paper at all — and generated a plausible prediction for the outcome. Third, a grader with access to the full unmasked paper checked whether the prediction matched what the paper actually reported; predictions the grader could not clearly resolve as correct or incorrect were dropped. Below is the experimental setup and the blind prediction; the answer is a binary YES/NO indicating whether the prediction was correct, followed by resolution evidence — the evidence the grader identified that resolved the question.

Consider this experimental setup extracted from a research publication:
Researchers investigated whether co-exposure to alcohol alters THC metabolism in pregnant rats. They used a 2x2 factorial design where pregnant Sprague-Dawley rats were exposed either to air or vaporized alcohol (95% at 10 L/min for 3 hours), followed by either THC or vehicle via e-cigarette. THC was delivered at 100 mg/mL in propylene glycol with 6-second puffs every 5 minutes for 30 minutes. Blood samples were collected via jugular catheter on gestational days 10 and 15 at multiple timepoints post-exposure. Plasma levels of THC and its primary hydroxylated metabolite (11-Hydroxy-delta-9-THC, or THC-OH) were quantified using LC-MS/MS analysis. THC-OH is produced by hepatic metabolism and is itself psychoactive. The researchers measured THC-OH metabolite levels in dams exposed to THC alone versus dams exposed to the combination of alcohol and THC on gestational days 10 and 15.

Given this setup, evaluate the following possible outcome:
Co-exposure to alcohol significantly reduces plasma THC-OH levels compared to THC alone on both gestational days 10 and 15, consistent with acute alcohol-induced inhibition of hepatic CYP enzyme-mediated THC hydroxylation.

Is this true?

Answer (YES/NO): NO